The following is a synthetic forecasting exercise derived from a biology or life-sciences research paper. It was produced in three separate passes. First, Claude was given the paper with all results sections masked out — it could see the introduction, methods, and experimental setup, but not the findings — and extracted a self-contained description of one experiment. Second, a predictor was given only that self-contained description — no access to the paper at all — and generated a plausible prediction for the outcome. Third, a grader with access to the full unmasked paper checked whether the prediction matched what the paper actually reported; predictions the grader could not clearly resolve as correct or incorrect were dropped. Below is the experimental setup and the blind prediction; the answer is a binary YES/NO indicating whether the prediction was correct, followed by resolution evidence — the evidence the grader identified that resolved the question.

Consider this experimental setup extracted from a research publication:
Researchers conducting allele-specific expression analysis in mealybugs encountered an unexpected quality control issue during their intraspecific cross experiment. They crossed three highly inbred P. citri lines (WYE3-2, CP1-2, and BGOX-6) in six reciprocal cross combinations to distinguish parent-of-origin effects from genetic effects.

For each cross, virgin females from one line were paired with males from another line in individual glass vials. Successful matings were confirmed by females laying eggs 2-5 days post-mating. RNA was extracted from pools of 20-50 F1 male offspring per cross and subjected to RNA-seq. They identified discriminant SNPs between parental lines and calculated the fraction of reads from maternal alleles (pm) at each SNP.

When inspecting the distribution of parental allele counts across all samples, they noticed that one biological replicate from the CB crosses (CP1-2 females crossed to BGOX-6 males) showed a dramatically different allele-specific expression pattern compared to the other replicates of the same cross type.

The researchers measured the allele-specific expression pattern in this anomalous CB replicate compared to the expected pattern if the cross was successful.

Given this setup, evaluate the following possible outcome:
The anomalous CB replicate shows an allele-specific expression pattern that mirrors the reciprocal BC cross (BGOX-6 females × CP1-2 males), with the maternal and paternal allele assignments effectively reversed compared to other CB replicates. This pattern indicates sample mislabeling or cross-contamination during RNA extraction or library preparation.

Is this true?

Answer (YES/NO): NO